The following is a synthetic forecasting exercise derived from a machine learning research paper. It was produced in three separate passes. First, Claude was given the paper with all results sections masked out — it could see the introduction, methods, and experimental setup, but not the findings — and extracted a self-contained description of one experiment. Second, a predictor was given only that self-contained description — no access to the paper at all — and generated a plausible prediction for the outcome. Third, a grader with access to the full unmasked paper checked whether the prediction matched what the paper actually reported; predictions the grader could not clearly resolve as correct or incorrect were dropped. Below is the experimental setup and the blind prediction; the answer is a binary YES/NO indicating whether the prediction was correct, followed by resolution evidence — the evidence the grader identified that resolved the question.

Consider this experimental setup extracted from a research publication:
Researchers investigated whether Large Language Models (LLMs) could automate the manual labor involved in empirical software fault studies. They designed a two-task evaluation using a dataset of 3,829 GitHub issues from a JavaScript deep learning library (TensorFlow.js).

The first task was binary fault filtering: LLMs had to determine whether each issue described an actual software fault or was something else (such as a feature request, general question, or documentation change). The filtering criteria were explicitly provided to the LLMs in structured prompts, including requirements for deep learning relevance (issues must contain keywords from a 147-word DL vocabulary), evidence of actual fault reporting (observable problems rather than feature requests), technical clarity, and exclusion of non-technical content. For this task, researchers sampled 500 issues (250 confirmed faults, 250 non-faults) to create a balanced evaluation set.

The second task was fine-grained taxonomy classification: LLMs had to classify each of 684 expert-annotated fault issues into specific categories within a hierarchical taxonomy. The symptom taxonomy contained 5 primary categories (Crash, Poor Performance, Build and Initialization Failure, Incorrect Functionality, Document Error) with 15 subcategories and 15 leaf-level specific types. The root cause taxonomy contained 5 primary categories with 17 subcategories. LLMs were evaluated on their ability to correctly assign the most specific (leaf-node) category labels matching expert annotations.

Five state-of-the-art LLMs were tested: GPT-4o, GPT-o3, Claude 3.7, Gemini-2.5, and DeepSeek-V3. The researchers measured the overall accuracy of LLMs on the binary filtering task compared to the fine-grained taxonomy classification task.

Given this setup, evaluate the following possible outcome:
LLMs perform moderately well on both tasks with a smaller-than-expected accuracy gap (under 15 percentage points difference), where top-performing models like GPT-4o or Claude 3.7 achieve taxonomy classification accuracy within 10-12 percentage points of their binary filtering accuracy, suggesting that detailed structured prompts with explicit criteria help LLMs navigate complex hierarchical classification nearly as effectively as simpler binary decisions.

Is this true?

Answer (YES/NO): NO